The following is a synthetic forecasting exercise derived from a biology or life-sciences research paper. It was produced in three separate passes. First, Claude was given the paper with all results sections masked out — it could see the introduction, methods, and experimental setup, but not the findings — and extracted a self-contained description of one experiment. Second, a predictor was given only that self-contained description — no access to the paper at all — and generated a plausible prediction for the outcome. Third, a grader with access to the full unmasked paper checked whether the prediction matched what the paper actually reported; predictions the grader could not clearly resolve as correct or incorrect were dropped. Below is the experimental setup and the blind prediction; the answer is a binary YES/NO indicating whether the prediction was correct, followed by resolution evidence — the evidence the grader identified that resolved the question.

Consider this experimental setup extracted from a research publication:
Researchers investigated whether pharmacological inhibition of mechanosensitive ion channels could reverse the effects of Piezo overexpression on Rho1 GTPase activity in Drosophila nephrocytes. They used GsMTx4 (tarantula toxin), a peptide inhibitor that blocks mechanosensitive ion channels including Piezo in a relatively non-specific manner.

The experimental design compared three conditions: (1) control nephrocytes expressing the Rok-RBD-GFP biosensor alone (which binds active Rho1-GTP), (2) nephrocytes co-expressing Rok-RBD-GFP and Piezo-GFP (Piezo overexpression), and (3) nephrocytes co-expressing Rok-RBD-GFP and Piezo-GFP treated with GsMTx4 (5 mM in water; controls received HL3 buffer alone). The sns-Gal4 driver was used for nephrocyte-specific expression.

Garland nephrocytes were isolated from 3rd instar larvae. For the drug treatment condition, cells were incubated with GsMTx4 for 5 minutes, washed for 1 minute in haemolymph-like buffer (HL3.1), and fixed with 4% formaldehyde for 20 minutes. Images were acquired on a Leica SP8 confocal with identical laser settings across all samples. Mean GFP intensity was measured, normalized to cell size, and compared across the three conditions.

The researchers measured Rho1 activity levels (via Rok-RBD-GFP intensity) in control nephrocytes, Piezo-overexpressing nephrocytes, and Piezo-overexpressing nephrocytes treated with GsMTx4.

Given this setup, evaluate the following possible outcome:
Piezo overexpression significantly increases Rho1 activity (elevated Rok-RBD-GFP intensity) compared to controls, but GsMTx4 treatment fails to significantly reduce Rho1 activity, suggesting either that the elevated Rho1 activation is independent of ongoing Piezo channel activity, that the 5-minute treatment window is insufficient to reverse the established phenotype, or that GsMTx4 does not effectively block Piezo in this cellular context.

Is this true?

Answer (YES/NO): NO